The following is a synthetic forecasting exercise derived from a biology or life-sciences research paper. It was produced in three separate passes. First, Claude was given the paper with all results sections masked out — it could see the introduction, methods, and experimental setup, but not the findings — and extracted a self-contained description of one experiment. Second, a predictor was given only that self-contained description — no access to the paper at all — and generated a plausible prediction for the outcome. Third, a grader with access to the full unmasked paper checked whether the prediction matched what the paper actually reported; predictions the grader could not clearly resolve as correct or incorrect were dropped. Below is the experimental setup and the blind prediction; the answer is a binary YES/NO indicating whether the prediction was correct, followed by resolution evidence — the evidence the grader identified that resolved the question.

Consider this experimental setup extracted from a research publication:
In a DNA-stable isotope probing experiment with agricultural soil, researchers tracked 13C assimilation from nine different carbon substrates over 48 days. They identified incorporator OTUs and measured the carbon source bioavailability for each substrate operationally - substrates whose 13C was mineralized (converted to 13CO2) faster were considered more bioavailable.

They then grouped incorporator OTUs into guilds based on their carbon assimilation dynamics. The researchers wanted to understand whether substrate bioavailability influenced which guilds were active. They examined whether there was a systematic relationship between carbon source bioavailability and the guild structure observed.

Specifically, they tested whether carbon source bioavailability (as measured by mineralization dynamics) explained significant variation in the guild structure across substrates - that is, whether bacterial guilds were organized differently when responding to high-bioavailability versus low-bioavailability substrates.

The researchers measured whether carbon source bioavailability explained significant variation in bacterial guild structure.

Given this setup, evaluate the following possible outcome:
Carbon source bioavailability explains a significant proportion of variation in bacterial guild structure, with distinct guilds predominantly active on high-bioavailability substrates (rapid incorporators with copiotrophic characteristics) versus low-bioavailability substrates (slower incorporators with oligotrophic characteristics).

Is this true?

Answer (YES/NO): YES